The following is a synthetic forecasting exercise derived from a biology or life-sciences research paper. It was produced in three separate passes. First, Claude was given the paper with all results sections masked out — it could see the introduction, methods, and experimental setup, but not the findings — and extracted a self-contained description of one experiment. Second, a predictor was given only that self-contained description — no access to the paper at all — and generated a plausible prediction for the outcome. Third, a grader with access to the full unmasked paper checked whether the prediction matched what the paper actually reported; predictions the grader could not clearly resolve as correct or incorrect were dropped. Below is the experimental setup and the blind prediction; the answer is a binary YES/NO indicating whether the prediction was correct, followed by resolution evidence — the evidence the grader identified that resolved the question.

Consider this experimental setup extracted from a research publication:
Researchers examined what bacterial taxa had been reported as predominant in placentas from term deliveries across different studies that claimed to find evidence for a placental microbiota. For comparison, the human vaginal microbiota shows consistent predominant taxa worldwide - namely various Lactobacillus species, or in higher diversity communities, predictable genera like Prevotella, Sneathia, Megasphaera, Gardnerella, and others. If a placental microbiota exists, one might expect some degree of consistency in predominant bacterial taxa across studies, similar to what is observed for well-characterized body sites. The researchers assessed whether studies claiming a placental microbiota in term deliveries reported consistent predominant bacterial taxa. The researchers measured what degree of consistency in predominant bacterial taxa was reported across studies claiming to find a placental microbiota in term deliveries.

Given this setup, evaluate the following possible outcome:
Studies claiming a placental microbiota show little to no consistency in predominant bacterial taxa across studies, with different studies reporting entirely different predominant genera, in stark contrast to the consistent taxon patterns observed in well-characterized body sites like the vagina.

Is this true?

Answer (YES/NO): YES